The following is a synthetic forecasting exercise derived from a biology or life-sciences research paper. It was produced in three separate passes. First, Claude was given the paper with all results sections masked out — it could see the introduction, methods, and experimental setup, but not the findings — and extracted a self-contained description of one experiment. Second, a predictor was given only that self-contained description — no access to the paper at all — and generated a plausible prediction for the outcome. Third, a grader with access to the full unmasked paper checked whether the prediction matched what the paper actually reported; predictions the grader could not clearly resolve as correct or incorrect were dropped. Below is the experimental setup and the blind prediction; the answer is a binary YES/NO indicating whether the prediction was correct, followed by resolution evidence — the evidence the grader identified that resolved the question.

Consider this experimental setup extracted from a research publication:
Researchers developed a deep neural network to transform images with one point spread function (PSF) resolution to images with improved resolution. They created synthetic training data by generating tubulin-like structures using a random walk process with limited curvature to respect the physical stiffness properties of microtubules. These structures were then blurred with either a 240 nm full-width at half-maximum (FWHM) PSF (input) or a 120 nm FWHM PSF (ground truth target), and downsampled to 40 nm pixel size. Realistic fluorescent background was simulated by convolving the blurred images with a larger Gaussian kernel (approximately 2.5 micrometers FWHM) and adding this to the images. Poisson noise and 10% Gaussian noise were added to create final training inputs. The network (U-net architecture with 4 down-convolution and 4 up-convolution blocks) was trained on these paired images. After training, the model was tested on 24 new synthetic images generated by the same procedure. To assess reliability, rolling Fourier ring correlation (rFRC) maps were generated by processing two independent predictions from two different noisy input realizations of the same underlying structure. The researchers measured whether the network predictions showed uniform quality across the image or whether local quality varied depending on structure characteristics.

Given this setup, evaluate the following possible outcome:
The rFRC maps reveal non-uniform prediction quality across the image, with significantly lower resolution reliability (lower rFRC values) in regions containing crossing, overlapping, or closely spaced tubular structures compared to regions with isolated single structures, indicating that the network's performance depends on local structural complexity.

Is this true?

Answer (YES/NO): NO